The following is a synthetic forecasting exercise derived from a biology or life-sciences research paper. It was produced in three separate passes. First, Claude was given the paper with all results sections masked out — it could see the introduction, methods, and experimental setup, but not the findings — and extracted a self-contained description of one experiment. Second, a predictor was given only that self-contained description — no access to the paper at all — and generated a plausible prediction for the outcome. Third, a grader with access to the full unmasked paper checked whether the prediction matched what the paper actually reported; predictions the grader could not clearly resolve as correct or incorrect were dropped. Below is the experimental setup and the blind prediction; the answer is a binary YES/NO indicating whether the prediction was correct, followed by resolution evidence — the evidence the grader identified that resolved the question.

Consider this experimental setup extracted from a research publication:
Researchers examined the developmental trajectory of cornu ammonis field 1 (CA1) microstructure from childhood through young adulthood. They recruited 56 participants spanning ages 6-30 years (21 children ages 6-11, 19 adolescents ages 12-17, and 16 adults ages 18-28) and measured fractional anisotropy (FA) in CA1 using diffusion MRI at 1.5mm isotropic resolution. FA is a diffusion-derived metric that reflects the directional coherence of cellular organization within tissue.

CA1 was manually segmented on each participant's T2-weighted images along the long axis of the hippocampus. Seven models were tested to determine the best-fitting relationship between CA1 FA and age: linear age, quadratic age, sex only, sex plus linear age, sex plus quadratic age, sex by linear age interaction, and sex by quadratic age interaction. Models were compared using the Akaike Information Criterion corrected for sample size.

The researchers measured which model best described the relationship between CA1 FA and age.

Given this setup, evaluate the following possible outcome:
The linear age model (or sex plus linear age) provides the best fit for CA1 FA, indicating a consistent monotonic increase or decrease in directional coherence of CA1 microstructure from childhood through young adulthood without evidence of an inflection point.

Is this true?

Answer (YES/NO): NO